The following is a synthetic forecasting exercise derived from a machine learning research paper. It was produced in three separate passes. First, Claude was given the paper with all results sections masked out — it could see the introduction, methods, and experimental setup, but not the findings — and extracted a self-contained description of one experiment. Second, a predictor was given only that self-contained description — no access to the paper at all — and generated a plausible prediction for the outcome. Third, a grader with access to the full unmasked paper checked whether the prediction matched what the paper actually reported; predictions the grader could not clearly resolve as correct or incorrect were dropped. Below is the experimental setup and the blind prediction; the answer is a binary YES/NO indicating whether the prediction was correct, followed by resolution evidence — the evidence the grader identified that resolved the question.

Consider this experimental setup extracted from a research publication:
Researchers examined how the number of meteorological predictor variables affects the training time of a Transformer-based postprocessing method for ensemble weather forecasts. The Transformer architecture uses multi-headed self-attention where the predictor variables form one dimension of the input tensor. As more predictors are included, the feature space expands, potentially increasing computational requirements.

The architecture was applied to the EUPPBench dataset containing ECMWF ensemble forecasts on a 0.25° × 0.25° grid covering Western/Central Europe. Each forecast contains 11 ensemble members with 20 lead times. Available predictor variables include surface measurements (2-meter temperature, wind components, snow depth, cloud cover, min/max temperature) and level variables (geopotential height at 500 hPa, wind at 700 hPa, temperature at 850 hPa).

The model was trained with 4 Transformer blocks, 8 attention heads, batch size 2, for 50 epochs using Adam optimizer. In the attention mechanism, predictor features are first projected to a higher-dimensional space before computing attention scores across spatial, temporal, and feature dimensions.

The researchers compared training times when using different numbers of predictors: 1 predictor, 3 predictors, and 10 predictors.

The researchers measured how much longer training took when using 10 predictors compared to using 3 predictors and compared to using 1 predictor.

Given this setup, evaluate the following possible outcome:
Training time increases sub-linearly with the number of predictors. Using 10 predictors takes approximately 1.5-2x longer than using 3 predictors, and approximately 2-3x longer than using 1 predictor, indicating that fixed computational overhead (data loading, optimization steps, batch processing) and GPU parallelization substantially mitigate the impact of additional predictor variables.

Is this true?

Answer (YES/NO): NO